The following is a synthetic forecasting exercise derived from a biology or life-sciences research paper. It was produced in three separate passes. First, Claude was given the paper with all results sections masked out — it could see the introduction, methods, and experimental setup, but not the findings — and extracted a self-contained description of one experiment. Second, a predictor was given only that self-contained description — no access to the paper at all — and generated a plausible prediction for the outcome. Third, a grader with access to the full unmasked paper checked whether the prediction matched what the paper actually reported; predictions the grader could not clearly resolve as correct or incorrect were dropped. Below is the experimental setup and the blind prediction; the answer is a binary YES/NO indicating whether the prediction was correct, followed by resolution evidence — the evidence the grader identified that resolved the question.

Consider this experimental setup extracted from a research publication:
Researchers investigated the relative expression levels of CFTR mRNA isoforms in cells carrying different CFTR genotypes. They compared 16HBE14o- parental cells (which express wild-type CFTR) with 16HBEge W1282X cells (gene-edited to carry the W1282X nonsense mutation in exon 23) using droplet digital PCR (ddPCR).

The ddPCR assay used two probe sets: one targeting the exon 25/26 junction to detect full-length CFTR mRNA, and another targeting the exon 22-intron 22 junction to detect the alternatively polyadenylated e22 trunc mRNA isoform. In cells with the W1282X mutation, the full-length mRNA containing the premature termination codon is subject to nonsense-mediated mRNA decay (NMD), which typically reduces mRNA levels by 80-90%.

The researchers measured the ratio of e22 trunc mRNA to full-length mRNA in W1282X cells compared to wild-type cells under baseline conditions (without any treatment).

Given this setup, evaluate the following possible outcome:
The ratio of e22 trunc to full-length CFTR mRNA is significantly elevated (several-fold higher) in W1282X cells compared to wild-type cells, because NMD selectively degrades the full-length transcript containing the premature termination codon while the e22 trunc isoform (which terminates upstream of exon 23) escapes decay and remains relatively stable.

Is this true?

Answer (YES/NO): YES